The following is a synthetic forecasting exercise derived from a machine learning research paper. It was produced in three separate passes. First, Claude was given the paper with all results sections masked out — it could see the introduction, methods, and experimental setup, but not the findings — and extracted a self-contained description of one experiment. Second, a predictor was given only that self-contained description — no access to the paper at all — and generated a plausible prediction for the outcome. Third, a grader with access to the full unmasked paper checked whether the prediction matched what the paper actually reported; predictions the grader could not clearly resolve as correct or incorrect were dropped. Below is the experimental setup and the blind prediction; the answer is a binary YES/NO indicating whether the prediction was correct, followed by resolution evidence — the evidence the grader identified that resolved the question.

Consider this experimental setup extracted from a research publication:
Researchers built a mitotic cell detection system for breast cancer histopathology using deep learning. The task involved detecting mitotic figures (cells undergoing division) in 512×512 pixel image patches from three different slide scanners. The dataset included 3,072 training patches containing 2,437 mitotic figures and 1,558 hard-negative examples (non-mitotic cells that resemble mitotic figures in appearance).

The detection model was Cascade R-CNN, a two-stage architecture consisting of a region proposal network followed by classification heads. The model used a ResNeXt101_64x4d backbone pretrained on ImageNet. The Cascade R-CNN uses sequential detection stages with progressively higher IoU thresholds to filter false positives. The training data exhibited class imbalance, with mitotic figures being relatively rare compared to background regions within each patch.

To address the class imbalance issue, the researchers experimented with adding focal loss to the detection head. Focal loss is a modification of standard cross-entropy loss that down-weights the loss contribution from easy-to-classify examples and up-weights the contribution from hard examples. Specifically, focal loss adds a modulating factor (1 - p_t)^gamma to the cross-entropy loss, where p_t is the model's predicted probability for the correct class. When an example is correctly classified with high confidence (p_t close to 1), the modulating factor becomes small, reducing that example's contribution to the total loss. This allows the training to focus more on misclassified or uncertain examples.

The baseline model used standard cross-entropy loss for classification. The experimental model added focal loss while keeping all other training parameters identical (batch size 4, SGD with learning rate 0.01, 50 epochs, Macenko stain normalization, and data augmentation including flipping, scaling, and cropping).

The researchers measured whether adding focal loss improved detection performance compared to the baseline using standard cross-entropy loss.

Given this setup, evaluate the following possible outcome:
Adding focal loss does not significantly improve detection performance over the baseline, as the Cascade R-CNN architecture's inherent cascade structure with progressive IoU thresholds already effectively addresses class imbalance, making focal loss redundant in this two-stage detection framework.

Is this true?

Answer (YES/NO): YES